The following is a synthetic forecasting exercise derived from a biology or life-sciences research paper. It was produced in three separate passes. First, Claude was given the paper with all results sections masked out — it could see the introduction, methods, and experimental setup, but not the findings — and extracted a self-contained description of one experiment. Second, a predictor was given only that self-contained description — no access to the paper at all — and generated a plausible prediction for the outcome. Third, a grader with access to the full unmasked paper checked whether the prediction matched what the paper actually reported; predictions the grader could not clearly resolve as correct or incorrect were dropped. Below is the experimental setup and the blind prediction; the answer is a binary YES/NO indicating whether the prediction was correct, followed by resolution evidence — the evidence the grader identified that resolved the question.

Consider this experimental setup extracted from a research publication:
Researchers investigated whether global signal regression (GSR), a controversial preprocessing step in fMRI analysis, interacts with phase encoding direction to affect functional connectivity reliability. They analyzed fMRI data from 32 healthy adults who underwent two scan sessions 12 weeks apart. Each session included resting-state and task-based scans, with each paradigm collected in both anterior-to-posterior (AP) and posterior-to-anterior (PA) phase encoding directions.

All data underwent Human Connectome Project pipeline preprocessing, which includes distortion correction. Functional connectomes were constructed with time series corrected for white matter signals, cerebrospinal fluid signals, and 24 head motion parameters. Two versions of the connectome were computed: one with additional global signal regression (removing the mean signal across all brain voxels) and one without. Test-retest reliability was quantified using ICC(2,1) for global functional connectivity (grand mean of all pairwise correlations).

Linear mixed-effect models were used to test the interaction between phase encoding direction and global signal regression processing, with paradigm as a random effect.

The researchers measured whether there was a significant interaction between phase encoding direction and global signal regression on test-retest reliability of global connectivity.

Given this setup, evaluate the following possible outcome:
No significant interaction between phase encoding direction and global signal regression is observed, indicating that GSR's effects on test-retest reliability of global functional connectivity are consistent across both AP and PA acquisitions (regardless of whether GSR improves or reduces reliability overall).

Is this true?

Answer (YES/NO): YES